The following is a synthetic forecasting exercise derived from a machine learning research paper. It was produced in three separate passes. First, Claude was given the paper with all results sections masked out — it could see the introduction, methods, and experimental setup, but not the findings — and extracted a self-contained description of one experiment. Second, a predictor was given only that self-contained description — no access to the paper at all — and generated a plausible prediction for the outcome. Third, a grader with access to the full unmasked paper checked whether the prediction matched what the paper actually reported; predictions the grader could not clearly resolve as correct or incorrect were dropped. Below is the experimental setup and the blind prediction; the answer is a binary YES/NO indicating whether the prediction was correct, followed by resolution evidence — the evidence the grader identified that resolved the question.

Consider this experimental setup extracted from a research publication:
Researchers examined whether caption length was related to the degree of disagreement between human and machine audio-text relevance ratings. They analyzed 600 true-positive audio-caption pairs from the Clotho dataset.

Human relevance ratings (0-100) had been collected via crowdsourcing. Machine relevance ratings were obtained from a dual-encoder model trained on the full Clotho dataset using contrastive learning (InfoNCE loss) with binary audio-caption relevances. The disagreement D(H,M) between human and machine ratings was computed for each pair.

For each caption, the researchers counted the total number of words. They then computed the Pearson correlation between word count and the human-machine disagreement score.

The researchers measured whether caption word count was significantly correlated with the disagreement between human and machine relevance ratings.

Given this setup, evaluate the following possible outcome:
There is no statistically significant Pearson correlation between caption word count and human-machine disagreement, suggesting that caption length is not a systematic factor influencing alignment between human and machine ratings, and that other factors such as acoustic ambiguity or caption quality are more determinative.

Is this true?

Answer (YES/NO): NO